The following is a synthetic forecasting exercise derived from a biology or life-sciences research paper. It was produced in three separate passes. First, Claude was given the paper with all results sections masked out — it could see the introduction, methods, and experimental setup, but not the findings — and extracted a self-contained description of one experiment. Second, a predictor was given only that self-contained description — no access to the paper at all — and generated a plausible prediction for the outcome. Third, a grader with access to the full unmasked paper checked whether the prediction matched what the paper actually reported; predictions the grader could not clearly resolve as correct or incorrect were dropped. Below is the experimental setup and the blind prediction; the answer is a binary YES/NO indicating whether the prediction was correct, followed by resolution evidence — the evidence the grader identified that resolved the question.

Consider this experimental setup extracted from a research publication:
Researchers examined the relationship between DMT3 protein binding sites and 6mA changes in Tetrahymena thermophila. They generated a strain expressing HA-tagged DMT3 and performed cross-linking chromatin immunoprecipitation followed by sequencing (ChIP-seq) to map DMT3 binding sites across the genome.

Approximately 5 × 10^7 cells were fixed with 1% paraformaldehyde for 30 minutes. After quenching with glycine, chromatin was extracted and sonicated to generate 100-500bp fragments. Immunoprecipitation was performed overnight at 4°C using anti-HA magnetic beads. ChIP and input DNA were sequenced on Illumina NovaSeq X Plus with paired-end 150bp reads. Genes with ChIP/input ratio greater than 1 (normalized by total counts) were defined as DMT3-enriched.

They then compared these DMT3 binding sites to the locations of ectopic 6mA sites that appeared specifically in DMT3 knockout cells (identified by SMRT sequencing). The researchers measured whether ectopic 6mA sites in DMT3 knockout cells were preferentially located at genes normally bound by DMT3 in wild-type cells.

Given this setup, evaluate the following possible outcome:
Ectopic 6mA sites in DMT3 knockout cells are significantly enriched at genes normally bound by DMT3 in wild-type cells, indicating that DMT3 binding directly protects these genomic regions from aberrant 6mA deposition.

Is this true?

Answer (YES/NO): YES